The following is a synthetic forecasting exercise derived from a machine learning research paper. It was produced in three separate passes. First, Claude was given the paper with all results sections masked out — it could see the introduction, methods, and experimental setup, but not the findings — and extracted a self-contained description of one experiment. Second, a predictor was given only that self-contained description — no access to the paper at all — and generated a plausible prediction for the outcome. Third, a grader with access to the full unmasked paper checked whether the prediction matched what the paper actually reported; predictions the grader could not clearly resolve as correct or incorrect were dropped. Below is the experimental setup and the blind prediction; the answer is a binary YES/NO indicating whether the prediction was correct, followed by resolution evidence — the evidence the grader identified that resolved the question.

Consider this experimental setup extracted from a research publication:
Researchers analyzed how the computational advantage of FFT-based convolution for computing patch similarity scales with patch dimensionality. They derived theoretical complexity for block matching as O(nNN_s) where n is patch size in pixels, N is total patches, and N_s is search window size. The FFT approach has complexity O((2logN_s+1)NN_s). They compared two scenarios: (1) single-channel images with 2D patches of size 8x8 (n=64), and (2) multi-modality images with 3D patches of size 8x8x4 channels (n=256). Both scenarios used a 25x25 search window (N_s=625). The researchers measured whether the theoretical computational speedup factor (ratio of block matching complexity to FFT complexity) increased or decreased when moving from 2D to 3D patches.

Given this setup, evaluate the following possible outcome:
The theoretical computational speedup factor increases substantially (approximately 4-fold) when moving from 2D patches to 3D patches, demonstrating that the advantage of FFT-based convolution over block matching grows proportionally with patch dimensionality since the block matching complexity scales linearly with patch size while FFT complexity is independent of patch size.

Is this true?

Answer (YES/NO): YES